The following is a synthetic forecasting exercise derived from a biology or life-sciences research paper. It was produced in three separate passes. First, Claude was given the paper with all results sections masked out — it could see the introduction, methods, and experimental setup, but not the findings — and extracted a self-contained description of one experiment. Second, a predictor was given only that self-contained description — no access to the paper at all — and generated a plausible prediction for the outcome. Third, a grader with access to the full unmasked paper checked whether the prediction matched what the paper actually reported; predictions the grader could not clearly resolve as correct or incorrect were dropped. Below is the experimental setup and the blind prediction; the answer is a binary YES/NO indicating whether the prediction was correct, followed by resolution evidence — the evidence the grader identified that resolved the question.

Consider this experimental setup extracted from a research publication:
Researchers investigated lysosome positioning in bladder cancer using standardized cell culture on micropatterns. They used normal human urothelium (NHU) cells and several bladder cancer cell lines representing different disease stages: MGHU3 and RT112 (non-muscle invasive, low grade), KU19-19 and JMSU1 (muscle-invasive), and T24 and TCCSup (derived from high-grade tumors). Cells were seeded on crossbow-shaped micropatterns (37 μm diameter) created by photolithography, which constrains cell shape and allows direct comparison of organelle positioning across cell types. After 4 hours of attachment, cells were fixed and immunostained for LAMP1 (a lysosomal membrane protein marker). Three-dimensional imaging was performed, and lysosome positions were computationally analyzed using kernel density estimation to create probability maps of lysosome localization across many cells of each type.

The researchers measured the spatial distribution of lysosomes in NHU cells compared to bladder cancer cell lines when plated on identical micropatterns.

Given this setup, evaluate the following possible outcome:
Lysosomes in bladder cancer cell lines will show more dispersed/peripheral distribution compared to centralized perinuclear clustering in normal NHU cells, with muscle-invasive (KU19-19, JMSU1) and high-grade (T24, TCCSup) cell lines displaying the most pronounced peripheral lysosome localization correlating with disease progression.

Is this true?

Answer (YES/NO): YES